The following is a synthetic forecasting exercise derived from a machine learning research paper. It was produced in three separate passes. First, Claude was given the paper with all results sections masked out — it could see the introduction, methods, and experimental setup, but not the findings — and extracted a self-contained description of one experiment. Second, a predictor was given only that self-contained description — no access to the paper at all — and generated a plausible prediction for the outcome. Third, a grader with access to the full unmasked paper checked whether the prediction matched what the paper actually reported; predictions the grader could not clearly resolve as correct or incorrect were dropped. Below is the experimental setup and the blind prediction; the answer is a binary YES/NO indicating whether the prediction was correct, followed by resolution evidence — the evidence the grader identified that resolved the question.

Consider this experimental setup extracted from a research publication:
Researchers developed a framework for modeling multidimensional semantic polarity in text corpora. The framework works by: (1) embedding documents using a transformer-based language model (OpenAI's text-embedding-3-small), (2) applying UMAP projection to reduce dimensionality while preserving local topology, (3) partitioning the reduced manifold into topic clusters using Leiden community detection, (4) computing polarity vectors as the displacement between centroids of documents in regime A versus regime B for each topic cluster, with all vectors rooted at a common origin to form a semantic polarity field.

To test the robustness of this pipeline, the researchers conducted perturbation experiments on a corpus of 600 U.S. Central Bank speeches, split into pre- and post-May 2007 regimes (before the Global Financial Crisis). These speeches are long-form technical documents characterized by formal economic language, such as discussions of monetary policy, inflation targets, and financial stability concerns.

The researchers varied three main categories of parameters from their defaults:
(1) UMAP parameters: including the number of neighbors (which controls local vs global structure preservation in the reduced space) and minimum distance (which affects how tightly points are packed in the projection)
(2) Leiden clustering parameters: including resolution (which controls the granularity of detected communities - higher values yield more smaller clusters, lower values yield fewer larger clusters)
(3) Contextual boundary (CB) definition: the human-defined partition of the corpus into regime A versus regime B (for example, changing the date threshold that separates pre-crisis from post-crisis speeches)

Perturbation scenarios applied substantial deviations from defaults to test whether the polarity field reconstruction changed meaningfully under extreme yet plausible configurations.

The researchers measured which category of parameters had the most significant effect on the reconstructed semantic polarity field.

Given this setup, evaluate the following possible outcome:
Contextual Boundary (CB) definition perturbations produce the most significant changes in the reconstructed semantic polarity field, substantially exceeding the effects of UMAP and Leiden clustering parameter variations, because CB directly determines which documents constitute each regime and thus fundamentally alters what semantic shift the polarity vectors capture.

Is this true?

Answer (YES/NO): YES